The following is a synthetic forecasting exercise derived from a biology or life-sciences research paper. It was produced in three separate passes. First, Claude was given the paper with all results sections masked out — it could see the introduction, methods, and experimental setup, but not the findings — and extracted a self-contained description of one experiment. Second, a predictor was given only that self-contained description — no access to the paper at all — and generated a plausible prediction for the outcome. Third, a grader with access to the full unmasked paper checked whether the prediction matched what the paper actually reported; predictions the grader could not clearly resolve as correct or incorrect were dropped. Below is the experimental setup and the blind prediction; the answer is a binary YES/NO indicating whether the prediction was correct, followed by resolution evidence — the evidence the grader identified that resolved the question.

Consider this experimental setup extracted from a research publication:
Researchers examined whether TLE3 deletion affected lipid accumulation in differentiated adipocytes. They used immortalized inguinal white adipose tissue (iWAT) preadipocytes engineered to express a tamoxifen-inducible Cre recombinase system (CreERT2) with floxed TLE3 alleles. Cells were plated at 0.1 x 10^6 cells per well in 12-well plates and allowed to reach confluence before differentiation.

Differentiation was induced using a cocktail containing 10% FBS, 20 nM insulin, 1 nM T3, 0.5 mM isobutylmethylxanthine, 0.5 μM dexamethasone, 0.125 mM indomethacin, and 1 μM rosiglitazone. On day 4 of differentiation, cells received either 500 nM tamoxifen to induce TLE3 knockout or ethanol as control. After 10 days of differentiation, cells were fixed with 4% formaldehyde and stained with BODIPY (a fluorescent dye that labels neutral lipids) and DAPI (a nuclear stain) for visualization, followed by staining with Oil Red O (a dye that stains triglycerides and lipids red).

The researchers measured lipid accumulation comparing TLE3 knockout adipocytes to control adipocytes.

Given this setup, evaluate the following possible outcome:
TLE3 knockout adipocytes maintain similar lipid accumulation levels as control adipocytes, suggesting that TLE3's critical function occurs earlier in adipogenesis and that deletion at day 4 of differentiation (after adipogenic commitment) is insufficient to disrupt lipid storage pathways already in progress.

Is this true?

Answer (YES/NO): YES